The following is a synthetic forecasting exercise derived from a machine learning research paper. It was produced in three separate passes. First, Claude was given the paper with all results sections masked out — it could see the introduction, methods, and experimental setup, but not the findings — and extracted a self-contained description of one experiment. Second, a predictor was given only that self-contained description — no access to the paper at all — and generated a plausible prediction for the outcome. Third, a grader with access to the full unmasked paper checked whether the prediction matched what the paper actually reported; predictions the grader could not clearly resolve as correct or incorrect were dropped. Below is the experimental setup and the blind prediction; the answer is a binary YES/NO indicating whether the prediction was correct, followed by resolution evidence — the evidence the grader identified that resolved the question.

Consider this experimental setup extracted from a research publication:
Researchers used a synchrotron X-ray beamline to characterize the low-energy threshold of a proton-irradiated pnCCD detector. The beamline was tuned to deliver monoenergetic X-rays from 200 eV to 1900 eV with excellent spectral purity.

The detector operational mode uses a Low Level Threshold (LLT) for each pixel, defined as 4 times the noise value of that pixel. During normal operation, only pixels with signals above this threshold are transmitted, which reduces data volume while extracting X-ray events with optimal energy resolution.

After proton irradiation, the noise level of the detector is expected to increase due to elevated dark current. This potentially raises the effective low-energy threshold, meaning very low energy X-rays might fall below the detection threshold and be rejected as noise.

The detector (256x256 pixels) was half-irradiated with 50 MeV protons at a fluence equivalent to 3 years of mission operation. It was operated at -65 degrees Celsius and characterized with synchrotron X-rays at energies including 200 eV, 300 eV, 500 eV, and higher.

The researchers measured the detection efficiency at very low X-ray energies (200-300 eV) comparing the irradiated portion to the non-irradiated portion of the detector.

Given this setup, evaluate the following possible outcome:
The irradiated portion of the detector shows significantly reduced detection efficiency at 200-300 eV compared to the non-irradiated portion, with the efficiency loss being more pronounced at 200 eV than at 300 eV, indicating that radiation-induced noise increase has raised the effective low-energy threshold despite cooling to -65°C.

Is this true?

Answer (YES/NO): NO